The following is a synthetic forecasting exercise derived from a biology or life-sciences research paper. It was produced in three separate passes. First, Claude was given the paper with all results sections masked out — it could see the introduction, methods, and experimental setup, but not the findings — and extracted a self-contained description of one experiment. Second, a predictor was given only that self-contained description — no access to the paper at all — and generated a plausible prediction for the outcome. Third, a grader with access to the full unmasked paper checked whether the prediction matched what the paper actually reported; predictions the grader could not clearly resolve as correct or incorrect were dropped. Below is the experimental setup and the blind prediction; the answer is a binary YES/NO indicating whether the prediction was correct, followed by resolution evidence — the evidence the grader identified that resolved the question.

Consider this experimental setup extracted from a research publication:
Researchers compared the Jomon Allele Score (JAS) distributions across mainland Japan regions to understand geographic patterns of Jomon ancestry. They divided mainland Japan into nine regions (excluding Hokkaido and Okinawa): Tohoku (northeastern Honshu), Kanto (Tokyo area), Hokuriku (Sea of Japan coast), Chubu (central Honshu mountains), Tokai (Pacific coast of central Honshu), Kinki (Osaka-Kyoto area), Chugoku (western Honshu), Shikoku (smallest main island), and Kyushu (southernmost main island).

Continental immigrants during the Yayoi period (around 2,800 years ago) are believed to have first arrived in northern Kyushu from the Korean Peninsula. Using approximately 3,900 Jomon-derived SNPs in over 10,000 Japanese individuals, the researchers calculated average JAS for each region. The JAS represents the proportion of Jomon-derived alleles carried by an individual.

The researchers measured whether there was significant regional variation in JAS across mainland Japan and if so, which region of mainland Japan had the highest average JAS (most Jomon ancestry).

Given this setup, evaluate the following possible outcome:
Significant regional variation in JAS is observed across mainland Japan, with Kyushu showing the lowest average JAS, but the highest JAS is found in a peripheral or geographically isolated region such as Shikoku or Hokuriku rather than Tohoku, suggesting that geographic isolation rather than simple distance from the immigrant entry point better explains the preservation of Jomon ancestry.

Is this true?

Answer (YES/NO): NO